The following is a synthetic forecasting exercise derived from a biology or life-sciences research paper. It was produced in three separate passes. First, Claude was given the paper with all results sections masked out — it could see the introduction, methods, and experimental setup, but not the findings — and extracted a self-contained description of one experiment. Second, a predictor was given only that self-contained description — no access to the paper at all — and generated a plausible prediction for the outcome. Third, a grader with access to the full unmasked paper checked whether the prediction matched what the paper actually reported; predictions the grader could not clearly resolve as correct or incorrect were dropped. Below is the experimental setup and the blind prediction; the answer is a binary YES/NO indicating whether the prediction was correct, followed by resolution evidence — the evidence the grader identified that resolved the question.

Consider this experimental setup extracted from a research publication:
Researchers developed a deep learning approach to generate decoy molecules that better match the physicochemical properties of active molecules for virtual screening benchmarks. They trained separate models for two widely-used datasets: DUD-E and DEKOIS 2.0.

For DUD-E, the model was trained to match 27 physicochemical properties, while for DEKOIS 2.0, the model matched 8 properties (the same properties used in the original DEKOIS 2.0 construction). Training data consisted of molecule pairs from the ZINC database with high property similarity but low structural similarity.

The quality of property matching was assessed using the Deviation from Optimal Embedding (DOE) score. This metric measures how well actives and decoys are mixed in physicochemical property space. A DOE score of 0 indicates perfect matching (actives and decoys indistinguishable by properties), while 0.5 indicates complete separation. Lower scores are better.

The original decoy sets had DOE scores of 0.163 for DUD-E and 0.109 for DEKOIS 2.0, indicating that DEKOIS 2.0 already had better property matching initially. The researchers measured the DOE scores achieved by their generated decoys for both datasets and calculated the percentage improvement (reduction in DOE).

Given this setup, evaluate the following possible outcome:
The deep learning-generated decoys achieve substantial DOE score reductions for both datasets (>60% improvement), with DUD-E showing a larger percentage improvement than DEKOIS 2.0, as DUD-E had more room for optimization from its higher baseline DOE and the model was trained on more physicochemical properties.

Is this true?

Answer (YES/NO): YES